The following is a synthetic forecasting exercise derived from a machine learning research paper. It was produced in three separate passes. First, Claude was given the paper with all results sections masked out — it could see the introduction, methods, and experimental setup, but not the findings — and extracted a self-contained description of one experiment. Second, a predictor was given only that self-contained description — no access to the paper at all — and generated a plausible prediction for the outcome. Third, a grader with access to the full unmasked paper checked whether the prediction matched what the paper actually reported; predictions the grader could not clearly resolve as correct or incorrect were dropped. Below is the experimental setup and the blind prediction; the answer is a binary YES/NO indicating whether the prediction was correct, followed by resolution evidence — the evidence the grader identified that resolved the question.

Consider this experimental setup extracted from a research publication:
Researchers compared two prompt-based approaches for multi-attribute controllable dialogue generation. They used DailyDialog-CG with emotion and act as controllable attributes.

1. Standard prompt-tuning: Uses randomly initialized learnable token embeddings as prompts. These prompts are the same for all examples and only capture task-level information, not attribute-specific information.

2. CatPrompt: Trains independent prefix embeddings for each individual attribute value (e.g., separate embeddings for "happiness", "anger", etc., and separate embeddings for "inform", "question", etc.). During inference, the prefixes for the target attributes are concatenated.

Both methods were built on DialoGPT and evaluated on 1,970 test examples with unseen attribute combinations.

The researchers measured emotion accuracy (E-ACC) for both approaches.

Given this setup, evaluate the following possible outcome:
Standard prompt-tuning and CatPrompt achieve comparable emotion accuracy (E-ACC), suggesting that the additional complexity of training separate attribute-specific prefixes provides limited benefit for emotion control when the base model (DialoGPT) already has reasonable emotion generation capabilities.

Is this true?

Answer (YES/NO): NO